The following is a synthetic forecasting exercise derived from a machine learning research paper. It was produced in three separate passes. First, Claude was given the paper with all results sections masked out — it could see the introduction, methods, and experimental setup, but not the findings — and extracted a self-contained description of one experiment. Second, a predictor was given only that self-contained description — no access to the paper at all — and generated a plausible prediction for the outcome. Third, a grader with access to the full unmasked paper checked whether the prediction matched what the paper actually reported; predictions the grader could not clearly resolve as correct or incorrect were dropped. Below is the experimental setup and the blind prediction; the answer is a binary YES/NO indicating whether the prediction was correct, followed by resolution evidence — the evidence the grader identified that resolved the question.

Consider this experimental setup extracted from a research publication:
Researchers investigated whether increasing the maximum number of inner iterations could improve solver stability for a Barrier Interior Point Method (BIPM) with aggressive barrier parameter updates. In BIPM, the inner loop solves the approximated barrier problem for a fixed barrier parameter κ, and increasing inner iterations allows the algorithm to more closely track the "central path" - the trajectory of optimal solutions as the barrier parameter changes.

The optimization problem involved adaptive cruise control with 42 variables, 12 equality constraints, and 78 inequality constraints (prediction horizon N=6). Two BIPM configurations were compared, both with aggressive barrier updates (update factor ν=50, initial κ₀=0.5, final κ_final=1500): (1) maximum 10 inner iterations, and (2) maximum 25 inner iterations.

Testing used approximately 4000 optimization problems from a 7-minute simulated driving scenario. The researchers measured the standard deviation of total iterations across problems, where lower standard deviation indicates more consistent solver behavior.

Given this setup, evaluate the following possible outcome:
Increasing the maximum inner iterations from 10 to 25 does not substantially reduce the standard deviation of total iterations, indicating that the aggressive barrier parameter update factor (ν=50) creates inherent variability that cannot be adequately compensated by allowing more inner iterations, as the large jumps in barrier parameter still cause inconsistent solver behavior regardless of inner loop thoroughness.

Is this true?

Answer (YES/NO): NO